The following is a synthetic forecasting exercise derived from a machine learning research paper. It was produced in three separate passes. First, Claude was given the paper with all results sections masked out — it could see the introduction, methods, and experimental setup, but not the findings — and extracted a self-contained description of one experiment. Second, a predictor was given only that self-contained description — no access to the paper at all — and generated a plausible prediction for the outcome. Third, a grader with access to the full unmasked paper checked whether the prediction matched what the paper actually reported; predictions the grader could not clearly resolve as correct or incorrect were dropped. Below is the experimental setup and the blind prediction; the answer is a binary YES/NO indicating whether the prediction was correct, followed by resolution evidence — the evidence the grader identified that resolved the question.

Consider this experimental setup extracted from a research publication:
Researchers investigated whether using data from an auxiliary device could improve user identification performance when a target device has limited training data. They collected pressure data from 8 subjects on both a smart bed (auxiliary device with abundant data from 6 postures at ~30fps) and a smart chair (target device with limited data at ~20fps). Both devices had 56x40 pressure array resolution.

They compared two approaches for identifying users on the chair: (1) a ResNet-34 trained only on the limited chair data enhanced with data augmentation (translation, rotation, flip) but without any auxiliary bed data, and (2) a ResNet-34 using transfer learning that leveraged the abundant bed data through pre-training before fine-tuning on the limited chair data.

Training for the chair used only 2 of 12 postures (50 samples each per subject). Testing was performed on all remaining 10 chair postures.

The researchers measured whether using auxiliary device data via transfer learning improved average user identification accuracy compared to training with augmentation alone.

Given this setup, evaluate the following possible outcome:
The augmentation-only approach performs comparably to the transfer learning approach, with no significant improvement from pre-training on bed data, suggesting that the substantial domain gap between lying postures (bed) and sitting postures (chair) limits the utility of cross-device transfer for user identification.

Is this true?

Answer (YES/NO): YES